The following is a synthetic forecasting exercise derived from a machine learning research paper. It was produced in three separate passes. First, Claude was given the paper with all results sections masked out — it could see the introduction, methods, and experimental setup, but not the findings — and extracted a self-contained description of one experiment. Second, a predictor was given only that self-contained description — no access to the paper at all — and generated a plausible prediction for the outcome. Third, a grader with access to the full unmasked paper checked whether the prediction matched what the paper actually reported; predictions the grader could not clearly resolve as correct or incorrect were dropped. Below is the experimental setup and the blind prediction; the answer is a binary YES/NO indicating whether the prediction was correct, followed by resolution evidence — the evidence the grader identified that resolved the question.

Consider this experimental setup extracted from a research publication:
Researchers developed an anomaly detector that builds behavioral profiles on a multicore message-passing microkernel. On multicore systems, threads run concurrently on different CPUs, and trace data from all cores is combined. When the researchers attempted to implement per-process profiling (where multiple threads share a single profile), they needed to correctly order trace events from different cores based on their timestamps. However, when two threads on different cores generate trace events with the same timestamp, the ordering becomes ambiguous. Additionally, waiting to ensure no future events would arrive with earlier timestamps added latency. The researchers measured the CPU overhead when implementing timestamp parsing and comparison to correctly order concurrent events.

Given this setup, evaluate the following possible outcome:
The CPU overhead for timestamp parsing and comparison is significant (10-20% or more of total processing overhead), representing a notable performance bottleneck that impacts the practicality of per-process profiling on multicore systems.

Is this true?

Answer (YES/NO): YES